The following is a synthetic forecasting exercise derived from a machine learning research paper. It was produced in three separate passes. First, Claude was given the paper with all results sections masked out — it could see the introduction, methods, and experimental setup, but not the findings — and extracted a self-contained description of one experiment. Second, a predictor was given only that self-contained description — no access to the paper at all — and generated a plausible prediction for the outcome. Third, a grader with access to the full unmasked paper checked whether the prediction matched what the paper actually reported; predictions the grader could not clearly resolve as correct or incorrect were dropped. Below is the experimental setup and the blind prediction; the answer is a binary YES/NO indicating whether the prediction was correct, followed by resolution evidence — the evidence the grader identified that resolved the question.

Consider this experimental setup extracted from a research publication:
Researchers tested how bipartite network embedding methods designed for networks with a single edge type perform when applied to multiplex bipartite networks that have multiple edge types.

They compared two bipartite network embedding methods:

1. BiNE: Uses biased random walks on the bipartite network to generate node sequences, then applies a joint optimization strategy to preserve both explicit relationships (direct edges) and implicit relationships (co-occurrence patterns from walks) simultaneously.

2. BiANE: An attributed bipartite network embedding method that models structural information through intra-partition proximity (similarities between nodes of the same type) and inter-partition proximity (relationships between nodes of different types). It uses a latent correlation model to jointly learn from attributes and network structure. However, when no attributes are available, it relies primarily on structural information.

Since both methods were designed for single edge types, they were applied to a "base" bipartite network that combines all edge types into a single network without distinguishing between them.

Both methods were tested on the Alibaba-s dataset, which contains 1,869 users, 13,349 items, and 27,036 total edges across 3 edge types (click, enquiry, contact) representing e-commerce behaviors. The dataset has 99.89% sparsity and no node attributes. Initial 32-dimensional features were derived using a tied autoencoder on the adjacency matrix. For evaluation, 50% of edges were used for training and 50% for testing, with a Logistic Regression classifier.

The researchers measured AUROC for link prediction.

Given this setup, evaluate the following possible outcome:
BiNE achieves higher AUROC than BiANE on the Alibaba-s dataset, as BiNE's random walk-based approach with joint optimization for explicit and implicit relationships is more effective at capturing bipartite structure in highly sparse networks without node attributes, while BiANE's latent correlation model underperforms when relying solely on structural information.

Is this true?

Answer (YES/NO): NO